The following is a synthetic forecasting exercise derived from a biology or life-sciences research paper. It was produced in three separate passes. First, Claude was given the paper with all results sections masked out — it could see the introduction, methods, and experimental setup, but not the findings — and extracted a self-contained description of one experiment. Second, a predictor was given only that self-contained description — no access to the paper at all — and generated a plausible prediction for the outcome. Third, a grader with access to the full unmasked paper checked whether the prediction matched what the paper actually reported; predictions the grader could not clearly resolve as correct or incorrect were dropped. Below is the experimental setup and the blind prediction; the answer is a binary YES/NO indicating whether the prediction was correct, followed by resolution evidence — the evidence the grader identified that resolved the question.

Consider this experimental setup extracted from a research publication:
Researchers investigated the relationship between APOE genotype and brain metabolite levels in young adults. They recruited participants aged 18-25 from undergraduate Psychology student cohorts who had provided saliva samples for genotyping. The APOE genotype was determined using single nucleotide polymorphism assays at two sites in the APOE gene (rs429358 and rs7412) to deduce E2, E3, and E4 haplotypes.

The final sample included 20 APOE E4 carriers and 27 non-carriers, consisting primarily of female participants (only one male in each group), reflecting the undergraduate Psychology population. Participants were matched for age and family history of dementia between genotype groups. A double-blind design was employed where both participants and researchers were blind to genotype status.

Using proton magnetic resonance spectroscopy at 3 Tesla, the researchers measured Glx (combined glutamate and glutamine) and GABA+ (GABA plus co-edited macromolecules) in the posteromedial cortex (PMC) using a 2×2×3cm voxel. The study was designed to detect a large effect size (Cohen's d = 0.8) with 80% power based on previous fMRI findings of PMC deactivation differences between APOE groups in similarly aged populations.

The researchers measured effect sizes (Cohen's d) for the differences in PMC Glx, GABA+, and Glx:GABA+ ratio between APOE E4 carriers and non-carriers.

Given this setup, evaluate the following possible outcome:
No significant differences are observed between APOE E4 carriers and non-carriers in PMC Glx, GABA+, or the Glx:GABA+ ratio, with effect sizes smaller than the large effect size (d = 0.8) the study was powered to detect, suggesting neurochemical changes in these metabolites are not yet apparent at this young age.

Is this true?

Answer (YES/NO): YES